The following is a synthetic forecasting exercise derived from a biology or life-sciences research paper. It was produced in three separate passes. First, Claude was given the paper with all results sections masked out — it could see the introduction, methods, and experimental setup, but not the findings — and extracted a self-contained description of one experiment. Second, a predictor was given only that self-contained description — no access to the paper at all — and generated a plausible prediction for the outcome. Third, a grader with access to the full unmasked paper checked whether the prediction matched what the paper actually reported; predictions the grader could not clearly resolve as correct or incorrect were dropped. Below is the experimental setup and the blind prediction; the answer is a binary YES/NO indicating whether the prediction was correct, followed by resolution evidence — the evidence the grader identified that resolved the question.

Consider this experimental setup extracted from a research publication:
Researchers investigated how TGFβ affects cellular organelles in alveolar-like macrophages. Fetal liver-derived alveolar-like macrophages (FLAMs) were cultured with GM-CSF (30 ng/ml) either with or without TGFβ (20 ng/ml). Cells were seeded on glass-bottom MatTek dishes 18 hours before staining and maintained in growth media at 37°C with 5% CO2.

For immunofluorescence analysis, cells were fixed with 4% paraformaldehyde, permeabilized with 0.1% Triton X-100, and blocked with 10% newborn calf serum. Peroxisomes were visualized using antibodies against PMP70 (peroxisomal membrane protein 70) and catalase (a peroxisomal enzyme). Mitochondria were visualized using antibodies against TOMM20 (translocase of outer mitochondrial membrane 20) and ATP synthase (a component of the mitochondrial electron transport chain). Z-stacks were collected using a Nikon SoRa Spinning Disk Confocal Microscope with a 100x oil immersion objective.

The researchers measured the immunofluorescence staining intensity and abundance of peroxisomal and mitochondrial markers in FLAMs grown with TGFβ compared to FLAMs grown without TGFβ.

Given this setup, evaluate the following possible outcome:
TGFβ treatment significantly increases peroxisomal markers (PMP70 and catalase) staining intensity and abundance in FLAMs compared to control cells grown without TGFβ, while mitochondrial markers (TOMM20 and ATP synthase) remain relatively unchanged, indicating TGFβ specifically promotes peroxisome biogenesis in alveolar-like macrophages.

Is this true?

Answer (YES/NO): NO